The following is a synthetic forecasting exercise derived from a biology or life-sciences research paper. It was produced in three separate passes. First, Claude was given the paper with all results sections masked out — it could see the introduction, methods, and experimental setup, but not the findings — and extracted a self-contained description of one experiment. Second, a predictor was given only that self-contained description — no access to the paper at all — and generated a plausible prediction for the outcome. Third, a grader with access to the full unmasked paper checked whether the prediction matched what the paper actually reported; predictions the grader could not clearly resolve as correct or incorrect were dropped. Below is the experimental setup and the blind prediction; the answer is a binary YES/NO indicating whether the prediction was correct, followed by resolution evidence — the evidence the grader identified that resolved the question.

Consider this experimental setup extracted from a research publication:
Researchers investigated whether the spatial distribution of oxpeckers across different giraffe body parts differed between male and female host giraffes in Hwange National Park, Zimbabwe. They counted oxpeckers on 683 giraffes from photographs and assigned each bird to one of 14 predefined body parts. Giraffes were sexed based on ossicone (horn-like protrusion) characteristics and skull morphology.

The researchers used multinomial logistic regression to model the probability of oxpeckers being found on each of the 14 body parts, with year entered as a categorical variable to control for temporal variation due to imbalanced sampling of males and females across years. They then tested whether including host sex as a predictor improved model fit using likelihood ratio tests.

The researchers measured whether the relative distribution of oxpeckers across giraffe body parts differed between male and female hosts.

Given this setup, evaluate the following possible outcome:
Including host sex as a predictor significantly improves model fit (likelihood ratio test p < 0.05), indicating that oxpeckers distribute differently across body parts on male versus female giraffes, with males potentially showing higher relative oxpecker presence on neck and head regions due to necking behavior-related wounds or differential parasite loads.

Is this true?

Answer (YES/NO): NO